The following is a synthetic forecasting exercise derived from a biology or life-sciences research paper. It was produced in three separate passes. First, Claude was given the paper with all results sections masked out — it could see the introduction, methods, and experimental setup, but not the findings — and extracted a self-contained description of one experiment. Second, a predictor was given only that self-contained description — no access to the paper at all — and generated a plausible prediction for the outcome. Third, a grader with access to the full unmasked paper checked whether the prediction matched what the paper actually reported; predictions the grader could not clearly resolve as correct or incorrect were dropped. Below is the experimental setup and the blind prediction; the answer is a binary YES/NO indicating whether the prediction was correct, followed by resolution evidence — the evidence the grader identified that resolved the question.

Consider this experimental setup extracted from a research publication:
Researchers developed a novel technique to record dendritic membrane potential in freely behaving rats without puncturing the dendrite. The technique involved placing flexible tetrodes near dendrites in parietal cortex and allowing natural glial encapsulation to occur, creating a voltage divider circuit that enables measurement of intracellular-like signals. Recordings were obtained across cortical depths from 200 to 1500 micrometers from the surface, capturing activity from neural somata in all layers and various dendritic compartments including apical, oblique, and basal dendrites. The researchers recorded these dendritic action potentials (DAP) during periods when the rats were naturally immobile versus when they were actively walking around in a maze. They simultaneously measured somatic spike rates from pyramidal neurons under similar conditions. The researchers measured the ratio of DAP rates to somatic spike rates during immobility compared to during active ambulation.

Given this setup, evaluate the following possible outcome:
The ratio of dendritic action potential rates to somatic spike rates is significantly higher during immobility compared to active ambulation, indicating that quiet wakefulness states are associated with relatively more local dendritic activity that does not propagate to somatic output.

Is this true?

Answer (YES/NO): NO